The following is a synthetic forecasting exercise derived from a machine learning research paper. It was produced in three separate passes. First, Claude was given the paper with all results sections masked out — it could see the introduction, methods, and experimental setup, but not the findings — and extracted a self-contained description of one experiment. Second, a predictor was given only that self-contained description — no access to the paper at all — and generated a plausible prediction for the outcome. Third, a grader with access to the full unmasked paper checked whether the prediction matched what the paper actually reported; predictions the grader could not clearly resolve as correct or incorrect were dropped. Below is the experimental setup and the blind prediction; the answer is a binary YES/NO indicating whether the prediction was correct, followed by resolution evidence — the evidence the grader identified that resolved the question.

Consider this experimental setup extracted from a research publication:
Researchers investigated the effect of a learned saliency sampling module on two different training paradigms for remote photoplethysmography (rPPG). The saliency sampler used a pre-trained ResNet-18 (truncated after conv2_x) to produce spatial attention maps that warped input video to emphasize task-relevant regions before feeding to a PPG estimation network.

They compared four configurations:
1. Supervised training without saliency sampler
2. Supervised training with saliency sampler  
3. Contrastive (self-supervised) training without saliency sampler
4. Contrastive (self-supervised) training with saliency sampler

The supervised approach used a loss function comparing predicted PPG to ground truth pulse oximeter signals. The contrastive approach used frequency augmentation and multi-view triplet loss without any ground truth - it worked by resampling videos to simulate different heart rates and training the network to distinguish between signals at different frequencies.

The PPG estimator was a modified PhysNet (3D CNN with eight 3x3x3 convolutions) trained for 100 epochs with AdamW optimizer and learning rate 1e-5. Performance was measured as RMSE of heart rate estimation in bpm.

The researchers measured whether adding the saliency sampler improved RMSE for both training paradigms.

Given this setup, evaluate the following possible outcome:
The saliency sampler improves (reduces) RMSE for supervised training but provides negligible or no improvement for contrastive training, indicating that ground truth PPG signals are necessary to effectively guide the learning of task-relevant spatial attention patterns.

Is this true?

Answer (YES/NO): NO